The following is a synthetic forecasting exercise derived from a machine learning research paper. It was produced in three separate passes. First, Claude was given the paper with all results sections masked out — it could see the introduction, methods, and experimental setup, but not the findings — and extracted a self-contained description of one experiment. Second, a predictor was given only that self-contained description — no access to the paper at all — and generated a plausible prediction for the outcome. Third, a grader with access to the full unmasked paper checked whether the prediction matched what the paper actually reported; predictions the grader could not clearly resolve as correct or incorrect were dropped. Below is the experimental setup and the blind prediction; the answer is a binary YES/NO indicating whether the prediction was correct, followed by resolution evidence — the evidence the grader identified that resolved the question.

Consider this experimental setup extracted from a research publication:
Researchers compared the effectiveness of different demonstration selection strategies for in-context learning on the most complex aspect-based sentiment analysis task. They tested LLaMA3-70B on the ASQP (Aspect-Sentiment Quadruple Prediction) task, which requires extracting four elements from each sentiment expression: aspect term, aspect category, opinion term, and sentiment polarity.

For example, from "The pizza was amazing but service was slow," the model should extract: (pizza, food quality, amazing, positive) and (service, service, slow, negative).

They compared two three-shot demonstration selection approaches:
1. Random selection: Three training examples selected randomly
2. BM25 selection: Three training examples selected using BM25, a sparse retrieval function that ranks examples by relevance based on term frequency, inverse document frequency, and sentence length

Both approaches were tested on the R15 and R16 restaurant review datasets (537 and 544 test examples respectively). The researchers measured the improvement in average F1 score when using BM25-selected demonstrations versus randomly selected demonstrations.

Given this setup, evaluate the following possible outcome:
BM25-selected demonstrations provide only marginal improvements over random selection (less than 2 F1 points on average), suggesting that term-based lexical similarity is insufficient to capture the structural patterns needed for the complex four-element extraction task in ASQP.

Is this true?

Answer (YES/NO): NO